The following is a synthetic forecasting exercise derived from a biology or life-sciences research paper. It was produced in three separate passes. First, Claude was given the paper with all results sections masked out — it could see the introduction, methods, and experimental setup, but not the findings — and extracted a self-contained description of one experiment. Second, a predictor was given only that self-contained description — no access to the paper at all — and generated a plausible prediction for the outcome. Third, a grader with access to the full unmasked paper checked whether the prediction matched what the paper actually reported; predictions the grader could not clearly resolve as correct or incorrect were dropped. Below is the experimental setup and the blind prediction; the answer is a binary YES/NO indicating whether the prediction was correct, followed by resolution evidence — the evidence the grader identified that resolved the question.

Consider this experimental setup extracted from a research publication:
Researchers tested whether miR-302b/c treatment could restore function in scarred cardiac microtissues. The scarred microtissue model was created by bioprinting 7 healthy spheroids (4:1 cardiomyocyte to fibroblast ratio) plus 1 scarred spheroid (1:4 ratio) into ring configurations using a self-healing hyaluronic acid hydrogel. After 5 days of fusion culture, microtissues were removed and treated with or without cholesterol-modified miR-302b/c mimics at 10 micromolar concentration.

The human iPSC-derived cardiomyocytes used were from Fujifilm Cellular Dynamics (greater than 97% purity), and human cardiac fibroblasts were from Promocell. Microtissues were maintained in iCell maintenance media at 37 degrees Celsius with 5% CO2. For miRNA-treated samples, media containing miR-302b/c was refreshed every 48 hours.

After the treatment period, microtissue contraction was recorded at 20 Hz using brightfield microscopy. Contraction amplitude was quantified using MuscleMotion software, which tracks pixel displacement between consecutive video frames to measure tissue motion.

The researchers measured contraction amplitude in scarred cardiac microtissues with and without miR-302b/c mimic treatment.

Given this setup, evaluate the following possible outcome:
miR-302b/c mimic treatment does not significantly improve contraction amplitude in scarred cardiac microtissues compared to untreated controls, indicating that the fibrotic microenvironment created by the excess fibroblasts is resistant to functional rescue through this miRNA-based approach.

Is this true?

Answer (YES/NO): NO